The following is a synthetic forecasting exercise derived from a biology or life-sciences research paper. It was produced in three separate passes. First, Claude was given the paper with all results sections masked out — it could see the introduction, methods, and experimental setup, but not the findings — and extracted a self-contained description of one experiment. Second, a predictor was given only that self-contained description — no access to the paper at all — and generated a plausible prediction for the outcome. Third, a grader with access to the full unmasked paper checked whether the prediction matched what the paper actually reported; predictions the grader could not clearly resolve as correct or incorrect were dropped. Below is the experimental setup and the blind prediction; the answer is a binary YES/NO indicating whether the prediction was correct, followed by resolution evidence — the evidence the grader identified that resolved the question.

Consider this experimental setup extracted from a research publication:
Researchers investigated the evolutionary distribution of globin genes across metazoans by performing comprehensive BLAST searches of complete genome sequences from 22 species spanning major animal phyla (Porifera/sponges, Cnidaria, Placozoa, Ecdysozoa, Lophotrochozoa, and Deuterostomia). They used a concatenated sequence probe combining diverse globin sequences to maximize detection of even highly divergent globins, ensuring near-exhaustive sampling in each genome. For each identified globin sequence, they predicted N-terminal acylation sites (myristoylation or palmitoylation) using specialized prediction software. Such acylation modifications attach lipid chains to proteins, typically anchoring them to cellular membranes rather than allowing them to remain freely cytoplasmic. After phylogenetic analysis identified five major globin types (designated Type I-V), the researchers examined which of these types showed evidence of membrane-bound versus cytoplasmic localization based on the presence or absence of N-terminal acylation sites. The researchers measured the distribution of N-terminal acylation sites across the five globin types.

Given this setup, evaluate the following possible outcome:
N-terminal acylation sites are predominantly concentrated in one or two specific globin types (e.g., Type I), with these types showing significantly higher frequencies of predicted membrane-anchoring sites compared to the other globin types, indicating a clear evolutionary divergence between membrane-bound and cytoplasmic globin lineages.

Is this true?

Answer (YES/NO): NO